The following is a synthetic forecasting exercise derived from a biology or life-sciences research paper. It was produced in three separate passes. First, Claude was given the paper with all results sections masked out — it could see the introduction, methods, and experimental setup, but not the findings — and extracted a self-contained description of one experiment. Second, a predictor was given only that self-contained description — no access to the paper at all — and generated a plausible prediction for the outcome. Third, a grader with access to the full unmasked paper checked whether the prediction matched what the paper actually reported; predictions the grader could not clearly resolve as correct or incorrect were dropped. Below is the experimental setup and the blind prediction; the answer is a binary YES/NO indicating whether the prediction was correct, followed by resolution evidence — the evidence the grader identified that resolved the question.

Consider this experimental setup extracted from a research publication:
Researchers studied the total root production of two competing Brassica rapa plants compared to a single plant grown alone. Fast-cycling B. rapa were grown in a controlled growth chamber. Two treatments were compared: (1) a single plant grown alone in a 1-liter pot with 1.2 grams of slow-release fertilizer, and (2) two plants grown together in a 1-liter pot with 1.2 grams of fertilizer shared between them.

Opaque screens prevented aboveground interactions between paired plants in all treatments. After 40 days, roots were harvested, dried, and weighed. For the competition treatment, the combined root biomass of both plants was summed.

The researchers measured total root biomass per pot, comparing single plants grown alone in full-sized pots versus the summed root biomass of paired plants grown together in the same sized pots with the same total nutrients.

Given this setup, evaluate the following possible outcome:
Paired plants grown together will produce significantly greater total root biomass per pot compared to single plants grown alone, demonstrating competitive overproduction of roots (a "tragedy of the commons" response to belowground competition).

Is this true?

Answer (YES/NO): NO